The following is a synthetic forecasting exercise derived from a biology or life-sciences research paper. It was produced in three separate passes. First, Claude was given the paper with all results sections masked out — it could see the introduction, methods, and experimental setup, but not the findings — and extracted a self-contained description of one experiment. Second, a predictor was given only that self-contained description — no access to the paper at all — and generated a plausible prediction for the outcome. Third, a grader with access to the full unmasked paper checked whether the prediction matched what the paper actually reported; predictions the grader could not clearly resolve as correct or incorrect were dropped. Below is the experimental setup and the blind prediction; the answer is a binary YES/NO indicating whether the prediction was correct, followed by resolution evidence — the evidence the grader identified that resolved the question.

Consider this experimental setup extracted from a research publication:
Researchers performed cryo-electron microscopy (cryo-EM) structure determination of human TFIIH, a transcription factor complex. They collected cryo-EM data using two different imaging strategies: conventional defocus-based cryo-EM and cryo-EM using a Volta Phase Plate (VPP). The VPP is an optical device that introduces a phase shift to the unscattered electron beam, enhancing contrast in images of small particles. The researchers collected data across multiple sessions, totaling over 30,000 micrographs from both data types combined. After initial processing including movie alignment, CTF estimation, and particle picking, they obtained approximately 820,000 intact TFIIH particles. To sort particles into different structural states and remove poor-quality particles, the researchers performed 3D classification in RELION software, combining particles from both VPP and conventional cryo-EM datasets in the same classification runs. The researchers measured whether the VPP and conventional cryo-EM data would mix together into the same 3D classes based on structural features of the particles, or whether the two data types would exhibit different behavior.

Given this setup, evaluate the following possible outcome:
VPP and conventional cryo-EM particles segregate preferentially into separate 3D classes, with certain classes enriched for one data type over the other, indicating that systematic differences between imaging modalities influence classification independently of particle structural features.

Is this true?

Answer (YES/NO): YES